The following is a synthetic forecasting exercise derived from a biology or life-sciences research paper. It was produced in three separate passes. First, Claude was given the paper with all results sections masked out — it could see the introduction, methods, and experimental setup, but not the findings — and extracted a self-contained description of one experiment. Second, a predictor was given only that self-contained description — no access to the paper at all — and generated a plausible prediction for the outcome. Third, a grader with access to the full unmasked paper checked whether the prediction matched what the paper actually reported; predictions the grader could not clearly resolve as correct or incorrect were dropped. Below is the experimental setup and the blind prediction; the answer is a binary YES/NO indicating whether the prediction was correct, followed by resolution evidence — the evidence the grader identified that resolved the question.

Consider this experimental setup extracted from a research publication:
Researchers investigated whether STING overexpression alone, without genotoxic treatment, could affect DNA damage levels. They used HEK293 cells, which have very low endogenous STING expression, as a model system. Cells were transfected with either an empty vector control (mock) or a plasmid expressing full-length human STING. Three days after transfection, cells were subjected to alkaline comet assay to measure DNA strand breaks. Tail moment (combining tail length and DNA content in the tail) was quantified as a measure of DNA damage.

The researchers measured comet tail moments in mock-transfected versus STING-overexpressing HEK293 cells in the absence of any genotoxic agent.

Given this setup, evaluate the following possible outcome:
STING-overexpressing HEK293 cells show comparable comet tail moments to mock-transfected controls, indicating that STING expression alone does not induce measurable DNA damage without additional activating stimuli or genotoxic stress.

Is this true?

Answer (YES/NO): NO